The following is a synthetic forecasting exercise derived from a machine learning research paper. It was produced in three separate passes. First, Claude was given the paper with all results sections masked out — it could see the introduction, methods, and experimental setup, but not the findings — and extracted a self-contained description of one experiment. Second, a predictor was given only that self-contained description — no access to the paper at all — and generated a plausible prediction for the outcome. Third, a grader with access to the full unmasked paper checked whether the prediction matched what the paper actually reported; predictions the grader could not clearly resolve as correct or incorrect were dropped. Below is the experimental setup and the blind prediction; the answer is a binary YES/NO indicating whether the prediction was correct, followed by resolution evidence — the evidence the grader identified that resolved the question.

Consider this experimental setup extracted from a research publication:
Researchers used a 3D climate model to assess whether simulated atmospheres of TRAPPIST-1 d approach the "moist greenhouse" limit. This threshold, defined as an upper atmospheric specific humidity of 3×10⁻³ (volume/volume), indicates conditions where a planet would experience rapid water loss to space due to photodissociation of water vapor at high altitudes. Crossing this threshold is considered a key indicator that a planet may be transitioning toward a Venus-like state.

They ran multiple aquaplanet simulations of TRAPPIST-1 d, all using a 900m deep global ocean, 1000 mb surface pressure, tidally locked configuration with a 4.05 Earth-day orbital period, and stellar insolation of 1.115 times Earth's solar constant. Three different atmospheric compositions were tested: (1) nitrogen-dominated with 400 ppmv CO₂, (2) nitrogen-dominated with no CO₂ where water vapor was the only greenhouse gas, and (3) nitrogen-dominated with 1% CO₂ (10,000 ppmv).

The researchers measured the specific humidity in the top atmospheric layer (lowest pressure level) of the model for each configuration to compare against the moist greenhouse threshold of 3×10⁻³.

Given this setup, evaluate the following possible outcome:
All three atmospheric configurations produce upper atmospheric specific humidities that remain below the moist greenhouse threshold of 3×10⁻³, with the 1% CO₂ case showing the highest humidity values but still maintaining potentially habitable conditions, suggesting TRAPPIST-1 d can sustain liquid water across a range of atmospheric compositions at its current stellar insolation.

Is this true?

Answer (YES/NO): YES